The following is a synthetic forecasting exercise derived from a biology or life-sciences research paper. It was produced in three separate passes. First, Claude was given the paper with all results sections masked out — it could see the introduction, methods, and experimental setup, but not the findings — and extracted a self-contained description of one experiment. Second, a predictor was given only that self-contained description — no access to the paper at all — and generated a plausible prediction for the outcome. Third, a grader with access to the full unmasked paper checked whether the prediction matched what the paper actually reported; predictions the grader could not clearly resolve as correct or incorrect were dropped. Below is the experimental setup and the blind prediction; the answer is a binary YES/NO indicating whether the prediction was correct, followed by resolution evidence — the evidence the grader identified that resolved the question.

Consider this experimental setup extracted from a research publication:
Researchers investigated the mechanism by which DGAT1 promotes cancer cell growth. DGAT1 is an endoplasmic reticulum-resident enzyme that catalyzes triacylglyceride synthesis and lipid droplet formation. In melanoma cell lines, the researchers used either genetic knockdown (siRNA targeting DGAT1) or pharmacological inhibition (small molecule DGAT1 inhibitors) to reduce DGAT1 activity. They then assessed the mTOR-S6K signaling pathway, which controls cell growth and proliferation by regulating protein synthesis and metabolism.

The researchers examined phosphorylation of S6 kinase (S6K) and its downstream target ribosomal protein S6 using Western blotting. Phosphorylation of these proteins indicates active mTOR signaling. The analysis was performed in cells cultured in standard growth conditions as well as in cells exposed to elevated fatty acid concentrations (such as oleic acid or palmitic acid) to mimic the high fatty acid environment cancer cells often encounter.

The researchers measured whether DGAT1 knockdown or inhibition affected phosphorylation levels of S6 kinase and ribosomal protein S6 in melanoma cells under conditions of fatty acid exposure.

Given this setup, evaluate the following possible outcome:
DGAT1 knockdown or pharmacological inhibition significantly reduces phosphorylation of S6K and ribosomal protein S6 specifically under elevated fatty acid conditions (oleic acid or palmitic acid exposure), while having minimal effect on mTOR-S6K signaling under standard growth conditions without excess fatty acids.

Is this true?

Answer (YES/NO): NO